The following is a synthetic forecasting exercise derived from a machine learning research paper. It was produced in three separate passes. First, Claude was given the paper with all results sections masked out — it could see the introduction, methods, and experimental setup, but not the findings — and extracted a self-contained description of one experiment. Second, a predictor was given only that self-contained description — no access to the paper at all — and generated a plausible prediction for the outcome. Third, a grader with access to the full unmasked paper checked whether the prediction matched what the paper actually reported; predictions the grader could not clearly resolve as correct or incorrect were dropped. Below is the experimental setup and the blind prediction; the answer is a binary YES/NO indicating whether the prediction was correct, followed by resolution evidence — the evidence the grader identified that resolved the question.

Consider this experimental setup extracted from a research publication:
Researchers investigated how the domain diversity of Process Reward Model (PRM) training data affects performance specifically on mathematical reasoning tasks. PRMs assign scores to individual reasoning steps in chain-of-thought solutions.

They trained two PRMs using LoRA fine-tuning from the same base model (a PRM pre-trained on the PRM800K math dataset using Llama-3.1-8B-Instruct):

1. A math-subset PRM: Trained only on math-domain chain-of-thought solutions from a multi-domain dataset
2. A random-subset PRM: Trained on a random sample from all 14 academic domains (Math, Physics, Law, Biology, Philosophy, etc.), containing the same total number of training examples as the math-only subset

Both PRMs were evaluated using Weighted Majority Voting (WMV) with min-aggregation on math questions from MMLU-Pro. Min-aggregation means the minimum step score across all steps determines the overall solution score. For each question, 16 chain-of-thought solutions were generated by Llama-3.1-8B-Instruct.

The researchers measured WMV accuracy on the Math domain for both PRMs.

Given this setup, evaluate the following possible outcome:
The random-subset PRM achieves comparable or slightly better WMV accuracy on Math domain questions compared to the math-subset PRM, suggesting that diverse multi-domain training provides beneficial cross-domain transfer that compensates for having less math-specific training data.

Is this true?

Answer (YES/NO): YES